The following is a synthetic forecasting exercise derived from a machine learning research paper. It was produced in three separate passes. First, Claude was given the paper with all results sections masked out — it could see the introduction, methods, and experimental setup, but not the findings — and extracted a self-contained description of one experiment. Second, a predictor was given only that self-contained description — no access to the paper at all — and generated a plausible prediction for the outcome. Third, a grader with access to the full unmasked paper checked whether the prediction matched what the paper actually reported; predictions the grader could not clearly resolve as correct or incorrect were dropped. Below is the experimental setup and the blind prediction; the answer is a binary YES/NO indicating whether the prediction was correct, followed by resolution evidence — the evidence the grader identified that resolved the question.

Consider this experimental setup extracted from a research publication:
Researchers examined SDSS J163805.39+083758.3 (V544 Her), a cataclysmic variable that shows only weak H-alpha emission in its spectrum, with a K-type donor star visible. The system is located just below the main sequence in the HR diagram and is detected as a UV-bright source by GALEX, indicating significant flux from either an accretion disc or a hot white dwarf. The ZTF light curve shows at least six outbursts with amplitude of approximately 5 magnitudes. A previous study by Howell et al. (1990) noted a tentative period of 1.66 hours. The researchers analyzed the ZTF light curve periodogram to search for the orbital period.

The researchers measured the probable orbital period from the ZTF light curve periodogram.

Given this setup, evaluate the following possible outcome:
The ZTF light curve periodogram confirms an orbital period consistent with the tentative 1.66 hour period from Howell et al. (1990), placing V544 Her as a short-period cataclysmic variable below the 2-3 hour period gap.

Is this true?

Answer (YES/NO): NO